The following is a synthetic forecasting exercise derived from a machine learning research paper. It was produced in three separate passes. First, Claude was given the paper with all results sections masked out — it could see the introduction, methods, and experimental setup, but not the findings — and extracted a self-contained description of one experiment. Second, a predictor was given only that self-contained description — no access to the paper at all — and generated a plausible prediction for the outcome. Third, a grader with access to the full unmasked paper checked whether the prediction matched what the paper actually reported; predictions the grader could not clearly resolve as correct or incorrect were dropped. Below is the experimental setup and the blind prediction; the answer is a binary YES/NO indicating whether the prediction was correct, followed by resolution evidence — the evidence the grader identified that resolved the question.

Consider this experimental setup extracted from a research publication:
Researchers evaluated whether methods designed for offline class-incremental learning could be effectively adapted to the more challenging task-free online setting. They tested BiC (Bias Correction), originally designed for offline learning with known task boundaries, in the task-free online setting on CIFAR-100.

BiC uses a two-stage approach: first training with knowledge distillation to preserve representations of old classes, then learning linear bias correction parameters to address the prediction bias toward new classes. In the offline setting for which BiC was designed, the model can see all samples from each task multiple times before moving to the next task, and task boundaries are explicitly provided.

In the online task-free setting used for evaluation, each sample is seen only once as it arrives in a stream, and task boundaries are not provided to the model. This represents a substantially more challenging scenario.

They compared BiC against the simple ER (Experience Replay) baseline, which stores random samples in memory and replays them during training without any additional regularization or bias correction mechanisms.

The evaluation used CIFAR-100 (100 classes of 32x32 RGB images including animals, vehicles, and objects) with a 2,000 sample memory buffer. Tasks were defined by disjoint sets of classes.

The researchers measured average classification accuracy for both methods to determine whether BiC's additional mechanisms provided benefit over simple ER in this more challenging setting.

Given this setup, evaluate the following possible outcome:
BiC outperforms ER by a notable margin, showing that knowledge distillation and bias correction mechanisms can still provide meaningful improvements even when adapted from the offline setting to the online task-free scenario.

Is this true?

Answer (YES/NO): NO